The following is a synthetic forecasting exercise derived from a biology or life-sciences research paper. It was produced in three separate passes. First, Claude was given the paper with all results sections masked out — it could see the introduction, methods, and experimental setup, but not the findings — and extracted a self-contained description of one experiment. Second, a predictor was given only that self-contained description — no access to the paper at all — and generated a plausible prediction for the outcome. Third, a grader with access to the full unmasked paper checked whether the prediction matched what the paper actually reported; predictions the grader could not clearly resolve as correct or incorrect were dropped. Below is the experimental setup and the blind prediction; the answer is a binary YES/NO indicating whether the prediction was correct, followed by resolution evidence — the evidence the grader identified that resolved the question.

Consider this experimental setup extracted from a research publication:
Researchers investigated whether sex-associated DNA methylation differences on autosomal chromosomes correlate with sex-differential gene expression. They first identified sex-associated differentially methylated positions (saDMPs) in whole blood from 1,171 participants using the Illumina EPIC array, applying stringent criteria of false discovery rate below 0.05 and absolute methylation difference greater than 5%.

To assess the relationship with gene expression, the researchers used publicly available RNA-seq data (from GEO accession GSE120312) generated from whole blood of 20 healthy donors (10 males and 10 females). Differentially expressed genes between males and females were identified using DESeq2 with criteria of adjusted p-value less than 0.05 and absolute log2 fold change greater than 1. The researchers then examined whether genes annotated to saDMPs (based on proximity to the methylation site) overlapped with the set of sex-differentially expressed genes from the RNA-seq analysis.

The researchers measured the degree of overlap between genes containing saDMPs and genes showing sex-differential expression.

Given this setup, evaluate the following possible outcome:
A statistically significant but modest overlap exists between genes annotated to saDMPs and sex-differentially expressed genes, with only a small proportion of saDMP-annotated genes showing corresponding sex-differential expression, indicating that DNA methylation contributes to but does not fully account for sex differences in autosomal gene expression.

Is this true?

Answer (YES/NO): NO